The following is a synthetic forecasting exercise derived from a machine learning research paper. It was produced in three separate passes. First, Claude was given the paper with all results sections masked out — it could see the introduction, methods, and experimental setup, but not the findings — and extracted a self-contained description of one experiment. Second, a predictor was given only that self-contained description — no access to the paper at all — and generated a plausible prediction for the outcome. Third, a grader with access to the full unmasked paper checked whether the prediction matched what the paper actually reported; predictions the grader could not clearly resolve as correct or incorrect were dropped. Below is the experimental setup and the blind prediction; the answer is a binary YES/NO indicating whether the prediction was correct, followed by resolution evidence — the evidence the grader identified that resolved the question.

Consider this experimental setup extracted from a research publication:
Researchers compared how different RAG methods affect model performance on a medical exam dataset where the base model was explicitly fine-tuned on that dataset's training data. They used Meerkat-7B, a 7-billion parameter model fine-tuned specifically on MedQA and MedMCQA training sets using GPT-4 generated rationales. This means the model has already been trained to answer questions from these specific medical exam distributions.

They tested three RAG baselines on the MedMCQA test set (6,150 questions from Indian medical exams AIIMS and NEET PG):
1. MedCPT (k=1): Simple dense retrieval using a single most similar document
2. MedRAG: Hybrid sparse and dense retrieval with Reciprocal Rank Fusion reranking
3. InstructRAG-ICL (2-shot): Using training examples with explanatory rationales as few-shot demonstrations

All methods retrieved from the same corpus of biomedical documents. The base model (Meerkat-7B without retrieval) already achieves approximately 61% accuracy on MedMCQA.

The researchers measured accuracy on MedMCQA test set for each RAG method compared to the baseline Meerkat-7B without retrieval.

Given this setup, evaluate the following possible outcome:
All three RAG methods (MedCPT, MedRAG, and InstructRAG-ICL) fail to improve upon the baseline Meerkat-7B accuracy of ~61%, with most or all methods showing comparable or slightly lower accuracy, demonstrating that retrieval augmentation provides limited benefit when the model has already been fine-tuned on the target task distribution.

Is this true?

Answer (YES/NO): YES